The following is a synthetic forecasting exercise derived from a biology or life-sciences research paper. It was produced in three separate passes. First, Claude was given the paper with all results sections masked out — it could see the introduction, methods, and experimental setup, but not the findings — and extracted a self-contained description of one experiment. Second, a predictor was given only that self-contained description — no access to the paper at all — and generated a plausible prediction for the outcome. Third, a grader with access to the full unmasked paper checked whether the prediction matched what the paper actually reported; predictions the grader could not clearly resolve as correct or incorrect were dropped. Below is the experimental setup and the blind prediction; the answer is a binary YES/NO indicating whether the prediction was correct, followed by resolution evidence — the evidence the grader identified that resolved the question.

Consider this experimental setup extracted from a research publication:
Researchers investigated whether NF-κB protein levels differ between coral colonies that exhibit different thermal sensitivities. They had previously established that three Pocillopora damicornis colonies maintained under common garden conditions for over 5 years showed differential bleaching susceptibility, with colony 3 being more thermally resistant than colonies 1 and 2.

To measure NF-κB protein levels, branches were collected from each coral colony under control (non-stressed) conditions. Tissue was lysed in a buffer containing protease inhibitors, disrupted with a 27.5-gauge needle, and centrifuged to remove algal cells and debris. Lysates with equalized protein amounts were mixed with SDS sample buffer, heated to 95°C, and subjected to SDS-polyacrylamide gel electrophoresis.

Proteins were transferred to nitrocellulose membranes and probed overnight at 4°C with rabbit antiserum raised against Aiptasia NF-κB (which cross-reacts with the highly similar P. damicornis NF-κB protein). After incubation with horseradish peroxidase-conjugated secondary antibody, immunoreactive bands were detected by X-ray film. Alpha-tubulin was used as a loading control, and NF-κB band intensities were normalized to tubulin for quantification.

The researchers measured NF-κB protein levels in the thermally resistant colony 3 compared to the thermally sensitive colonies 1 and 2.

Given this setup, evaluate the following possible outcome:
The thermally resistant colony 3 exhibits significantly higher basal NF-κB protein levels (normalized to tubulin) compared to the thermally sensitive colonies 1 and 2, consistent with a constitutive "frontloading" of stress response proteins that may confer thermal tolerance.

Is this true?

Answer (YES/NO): YES